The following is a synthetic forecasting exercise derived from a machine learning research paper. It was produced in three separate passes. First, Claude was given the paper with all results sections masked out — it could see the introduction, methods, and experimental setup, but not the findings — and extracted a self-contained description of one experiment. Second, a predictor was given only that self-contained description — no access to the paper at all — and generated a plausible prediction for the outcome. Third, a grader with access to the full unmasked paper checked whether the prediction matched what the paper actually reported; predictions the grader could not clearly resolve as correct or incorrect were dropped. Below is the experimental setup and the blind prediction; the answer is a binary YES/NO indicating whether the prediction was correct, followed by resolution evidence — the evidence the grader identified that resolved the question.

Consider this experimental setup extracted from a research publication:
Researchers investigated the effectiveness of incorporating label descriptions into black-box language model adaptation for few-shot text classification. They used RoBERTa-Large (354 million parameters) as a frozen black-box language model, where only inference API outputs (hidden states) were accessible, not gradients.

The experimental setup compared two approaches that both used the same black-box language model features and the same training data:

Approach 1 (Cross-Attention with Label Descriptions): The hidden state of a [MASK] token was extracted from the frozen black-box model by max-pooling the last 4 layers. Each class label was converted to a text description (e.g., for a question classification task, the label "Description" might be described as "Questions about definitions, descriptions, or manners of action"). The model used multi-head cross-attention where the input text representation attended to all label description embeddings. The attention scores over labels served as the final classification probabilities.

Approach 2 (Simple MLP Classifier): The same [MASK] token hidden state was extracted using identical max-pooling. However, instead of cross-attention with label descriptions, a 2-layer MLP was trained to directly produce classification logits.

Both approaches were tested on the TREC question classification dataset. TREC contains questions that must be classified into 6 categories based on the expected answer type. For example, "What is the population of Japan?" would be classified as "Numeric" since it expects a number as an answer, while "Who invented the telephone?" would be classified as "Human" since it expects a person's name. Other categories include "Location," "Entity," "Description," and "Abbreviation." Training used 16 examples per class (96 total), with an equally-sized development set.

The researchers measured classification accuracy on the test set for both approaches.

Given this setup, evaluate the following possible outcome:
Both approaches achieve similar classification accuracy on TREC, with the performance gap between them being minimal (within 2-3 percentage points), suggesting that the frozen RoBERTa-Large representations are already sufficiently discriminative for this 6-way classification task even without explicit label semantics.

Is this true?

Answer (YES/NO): NO